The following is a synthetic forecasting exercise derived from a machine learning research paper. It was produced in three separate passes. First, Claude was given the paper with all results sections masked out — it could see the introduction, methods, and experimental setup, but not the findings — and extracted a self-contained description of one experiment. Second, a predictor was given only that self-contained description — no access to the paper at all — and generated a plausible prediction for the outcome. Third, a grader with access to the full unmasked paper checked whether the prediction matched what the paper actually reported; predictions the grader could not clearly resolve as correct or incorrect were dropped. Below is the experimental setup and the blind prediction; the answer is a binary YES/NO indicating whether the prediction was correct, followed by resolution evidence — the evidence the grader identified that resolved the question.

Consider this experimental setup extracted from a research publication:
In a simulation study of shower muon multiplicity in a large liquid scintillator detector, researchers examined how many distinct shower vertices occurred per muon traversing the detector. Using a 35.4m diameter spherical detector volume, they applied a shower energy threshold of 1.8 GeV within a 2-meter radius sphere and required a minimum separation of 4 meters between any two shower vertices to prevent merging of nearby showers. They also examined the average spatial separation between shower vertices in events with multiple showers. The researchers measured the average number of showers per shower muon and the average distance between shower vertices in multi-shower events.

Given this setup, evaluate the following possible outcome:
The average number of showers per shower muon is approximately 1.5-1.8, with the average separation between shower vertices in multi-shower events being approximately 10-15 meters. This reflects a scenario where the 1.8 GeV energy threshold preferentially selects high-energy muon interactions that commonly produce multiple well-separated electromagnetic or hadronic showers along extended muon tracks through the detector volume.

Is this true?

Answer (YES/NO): YES